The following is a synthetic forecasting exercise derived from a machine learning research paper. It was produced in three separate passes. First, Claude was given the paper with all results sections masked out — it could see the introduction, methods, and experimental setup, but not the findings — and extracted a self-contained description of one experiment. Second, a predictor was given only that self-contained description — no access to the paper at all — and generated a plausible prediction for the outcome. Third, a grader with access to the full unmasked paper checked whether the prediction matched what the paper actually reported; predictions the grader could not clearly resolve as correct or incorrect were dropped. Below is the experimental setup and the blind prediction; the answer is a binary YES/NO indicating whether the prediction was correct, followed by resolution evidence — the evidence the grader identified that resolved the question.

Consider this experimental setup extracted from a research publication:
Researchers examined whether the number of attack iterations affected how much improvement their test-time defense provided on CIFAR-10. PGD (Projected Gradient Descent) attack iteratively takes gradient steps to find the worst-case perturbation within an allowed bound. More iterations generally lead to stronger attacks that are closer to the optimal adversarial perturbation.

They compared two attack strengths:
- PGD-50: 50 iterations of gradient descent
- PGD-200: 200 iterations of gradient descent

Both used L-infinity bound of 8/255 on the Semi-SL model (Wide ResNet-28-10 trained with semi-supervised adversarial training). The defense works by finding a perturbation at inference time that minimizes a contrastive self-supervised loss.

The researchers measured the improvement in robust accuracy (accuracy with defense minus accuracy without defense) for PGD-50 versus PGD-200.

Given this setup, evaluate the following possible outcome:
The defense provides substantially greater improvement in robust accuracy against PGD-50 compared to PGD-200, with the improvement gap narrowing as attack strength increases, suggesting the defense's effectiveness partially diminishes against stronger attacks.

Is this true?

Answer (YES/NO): NO